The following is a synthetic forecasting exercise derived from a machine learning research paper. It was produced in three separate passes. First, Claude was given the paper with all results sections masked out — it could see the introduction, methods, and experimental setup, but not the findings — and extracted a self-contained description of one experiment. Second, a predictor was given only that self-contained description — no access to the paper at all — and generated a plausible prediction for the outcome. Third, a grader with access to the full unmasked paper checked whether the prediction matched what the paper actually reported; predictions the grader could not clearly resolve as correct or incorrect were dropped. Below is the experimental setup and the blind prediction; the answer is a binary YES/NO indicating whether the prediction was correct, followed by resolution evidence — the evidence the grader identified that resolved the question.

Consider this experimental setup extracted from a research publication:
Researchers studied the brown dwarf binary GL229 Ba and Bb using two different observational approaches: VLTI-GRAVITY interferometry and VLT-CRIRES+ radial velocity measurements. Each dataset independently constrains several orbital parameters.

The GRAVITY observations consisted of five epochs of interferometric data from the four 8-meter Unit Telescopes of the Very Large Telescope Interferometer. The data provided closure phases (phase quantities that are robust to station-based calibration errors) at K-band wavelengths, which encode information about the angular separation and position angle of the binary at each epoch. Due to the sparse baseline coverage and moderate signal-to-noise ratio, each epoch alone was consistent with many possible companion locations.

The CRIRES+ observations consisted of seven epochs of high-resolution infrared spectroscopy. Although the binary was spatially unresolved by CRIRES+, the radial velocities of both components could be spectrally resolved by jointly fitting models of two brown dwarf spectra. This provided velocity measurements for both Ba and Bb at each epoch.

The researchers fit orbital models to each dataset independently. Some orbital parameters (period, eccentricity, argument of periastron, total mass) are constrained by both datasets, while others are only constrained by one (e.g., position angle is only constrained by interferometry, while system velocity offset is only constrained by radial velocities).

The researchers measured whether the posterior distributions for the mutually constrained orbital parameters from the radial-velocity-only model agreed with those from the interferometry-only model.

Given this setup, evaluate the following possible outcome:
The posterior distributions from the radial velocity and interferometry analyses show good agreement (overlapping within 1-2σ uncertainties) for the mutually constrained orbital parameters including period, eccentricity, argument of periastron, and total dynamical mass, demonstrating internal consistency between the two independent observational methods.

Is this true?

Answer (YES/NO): YES